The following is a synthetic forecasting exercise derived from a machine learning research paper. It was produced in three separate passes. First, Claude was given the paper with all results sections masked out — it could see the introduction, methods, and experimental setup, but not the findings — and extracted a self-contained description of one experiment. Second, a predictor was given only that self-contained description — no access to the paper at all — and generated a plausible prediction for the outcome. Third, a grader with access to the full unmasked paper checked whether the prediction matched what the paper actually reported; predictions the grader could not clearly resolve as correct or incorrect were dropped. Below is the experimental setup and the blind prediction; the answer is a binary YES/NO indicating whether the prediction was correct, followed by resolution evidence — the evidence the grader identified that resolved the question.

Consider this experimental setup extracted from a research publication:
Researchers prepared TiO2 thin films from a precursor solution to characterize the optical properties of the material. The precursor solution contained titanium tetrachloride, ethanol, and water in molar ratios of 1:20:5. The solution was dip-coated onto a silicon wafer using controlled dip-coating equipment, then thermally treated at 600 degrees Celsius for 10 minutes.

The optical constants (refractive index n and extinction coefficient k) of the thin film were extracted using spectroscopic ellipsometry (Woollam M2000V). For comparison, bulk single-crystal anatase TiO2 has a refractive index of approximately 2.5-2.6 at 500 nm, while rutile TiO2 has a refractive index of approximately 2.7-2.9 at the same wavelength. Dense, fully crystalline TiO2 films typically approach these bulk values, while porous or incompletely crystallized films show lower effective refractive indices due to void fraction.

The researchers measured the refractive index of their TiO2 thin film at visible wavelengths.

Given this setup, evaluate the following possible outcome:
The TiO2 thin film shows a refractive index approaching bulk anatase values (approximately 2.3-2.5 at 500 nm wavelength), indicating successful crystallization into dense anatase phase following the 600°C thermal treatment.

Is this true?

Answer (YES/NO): NO